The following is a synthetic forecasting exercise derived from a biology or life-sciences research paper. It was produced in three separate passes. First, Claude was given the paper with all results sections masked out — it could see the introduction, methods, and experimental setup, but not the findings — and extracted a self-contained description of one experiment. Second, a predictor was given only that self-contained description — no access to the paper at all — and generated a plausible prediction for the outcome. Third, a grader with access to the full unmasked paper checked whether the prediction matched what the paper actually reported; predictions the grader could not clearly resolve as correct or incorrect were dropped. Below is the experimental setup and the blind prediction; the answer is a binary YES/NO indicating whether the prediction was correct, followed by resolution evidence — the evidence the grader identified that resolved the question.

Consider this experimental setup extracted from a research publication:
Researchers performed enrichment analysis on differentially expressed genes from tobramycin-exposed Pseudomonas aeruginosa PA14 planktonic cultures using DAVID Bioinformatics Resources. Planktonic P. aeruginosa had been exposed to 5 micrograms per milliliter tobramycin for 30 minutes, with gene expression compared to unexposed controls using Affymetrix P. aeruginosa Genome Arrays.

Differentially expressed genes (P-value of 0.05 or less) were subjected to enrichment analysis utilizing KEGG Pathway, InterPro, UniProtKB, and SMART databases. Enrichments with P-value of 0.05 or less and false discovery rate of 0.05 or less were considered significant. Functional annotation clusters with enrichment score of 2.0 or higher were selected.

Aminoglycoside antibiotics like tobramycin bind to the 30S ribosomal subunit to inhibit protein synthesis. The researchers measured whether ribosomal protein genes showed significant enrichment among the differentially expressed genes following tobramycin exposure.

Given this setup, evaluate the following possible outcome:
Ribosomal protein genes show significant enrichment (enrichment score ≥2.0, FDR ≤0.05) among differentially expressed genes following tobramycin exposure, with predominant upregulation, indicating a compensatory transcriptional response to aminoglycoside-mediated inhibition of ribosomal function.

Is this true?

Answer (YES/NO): NO